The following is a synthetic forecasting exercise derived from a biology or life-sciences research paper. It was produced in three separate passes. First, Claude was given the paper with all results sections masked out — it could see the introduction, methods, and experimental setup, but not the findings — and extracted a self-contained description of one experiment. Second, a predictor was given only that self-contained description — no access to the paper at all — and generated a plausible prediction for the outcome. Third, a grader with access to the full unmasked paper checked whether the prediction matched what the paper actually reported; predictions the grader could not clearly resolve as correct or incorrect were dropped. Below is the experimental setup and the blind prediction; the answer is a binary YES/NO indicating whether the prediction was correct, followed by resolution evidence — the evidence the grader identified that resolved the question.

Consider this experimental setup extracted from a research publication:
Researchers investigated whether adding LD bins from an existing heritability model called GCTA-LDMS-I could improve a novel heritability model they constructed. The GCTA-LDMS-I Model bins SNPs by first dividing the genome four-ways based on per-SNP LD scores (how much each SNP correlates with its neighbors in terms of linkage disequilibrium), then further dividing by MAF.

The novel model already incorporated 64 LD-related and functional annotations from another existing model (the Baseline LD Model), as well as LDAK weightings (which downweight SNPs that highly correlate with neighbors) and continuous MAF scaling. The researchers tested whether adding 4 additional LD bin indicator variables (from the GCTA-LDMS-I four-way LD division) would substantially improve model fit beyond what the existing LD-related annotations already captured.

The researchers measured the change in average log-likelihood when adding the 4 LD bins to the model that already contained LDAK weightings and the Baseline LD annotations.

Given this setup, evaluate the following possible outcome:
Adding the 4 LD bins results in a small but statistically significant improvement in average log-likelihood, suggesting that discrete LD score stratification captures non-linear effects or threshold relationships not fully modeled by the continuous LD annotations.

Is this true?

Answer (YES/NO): NO